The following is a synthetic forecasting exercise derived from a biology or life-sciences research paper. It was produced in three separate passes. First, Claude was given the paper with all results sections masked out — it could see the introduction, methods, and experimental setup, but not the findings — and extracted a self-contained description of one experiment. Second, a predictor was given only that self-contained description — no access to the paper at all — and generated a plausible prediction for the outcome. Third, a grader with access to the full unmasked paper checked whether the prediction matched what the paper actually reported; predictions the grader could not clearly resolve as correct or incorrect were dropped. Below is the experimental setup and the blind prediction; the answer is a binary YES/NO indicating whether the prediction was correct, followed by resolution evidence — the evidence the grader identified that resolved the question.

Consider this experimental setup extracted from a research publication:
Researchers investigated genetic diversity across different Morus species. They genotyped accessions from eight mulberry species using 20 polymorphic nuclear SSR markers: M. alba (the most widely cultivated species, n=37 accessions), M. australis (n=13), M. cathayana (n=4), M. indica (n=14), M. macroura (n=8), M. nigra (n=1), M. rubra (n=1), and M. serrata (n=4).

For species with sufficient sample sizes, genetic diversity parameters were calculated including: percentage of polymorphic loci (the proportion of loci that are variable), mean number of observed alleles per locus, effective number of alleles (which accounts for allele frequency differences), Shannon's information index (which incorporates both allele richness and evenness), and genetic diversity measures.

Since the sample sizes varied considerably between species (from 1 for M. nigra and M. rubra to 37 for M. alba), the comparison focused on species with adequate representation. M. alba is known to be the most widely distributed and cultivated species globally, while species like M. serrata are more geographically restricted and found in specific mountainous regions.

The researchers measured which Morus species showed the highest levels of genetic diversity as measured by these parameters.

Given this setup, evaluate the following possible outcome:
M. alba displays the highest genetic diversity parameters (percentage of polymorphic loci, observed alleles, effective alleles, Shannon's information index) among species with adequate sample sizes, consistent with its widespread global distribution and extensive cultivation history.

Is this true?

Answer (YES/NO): NO